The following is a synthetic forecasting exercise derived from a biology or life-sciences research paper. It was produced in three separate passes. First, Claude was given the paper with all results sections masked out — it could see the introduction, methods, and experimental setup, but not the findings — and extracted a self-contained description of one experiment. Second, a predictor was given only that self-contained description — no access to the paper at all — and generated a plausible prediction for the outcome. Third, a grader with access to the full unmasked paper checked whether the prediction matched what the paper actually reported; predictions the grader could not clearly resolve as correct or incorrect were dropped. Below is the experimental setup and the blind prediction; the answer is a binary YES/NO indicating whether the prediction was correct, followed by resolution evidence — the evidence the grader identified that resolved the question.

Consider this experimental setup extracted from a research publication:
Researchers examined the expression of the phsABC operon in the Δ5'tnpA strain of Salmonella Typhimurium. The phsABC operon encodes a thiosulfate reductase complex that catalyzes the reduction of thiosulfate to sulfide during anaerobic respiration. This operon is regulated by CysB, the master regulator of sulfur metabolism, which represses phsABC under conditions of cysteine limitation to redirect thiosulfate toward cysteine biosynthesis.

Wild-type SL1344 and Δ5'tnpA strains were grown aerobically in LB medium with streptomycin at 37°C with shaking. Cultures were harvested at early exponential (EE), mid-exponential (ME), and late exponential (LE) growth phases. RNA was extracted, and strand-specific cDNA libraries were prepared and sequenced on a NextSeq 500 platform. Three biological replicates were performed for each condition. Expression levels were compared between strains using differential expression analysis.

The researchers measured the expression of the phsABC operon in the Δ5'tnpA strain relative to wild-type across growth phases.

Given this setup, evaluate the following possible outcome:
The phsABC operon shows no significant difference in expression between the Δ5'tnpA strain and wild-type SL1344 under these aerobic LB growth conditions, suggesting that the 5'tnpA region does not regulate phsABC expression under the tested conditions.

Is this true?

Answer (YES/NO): NO